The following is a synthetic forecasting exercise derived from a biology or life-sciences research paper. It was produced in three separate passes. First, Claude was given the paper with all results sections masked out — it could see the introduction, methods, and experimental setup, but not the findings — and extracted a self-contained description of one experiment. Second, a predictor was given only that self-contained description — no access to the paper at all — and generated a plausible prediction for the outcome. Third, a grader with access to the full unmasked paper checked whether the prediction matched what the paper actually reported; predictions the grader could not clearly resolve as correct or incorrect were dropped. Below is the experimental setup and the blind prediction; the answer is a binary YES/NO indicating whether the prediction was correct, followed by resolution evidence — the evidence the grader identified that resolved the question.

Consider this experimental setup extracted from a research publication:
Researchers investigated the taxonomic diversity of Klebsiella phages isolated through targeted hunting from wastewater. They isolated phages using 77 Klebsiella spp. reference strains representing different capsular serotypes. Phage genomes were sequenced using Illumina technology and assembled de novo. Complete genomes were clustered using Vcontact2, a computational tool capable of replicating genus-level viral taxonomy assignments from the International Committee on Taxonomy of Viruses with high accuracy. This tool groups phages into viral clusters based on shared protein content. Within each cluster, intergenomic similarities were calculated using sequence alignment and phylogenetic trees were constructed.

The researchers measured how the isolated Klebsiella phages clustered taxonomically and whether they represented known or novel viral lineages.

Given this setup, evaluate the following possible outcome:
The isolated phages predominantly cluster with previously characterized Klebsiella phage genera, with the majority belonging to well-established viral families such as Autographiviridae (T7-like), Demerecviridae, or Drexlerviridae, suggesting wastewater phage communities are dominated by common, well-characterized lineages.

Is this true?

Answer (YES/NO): YES